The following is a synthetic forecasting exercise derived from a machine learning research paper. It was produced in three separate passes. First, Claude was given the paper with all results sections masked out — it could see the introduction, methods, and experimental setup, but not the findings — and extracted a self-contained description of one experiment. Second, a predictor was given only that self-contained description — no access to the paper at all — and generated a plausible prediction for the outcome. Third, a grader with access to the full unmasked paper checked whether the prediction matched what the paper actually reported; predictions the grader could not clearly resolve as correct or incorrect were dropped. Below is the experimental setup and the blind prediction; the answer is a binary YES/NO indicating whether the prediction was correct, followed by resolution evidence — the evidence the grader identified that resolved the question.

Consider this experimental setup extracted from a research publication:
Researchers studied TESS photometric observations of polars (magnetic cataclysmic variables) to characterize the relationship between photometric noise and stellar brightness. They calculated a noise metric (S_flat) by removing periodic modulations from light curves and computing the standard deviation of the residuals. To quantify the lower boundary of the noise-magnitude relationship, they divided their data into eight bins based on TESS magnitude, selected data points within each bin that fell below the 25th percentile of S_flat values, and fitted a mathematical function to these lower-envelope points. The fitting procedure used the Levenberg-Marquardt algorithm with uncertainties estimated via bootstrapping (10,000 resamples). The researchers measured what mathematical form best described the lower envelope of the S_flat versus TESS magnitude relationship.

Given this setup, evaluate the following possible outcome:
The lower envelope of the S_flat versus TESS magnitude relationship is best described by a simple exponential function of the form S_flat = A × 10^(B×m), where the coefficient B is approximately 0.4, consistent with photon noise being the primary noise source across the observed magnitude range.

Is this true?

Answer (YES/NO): NO